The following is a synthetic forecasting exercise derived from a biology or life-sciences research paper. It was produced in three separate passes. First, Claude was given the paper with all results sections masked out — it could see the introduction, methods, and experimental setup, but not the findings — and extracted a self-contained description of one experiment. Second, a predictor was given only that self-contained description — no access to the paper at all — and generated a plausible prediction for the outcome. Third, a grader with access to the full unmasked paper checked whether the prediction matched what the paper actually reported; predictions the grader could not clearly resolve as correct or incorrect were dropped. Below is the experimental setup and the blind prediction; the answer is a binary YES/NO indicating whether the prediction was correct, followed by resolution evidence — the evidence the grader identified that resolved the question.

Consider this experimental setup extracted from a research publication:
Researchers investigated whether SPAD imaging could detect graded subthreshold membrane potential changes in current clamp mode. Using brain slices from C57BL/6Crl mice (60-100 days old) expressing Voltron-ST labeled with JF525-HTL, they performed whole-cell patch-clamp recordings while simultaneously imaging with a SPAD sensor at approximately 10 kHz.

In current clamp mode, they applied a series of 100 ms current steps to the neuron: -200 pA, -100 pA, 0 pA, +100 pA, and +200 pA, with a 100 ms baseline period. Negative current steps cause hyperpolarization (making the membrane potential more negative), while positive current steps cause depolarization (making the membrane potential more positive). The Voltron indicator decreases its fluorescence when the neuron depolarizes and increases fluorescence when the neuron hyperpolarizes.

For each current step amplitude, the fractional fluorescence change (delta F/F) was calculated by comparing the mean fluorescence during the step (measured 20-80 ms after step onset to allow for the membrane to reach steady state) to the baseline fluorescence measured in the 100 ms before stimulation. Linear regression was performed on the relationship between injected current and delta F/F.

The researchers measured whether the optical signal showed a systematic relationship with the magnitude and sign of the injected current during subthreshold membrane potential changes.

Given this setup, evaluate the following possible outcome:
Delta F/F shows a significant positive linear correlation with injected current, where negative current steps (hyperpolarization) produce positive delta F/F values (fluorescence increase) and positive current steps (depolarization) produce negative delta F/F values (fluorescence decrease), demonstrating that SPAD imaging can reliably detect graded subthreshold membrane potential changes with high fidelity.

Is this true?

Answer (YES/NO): NO